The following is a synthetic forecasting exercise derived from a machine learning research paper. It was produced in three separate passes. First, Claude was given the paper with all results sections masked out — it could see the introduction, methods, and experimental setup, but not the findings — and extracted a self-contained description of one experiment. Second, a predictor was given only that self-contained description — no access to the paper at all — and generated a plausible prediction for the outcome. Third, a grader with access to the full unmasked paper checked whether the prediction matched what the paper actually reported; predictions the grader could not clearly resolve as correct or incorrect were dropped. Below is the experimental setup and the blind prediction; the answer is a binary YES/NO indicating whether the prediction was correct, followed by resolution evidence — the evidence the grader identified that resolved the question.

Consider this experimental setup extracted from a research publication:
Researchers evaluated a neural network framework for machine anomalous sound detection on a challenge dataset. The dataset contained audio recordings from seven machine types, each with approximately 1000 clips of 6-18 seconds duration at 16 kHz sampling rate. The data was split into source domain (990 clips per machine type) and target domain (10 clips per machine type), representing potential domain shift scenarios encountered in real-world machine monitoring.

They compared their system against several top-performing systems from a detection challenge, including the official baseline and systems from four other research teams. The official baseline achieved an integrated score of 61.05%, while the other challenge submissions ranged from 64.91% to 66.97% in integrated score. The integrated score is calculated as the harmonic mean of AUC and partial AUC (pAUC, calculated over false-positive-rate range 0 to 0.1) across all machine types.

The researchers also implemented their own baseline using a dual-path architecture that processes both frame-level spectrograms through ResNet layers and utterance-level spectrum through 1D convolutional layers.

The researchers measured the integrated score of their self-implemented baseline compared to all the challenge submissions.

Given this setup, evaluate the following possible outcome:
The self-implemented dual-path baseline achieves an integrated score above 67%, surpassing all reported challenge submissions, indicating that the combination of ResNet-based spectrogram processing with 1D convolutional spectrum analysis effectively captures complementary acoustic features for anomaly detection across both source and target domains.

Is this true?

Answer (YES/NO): YES